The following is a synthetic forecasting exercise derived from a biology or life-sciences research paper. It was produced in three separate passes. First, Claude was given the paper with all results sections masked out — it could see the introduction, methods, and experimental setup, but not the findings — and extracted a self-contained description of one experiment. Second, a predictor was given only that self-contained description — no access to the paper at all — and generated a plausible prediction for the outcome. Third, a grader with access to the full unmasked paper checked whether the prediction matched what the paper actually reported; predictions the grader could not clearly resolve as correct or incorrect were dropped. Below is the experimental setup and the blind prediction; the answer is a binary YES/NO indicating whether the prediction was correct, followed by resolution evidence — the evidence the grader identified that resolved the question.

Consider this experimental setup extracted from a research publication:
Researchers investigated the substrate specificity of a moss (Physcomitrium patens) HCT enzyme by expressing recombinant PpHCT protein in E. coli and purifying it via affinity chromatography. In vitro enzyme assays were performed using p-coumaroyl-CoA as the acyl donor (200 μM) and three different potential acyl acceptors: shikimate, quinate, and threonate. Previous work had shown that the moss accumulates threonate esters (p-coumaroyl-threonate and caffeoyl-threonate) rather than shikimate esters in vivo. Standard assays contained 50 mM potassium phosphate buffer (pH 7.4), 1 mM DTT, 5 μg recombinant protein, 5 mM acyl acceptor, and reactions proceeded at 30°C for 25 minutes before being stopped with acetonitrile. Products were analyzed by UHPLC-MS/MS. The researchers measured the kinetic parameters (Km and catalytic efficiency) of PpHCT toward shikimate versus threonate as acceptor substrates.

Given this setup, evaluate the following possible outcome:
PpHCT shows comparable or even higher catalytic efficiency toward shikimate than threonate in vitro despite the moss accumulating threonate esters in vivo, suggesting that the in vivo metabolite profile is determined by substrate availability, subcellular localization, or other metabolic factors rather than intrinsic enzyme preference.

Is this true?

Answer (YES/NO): YES